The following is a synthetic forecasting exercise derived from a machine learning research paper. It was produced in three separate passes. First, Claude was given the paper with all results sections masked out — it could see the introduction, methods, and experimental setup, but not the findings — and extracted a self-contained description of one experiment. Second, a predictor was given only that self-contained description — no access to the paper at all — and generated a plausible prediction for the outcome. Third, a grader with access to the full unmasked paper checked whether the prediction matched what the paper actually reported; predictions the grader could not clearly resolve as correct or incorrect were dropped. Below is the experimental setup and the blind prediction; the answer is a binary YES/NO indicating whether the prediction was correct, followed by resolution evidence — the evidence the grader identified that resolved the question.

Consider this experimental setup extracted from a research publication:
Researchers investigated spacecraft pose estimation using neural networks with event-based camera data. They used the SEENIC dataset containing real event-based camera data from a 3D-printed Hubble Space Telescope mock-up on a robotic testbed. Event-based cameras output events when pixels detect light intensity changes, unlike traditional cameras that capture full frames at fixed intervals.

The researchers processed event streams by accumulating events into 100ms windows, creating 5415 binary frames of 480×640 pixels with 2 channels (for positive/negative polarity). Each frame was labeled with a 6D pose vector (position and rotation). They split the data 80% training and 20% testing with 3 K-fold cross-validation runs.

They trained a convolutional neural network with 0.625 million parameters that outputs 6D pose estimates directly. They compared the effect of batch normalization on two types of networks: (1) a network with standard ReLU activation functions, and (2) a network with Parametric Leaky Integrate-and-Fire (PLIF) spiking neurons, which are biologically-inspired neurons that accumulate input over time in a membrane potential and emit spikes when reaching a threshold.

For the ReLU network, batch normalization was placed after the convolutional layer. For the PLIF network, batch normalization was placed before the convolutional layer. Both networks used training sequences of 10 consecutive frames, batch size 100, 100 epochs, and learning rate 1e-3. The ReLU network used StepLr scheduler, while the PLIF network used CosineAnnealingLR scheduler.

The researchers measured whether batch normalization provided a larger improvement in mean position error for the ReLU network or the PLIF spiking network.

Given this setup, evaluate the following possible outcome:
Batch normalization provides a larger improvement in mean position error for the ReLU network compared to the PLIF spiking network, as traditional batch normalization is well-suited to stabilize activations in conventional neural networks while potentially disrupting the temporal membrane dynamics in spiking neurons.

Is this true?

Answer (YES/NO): YES